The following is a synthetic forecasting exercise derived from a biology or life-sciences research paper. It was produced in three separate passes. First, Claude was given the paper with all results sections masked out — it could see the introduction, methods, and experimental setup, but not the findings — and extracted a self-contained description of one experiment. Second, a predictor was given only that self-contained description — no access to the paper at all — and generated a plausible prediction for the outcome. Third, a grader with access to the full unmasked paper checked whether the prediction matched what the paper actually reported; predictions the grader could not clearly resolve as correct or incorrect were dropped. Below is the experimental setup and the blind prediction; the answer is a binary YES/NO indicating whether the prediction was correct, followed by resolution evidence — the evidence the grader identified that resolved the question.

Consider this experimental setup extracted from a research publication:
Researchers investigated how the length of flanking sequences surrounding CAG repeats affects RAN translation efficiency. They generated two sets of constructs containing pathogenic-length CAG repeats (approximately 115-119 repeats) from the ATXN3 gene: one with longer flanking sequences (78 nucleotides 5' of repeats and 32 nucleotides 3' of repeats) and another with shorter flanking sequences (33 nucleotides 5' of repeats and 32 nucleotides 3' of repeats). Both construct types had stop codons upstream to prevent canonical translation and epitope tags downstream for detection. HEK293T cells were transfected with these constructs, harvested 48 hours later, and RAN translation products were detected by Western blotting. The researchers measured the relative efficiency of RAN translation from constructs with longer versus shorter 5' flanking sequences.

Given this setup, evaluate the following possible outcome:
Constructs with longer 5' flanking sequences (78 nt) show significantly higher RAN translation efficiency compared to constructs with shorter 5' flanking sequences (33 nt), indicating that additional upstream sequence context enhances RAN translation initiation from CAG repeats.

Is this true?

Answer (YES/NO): NO